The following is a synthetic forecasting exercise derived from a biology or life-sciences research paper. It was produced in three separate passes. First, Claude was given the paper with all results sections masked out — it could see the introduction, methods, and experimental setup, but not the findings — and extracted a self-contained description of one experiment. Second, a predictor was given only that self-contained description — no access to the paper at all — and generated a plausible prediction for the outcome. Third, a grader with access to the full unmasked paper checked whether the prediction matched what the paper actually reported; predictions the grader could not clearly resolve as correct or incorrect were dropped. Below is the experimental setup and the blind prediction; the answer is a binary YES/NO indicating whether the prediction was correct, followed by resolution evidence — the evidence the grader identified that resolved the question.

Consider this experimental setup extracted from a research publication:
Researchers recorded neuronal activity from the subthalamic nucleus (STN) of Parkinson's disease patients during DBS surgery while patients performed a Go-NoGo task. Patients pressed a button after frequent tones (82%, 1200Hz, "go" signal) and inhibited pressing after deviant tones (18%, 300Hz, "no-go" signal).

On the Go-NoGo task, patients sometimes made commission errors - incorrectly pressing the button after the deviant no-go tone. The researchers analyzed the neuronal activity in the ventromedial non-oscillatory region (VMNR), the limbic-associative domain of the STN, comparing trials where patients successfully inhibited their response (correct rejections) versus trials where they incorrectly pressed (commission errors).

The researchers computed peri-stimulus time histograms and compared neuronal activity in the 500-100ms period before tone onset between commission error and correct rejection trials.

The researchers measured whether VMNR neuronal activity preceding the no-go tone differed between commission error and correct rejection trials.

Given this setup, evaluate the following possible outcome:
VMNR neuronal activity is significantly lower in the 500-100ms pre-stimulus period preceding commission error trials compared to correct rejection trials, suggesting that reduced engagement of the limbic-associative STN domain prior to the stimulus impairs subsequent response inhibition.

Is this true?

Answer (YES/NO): YES